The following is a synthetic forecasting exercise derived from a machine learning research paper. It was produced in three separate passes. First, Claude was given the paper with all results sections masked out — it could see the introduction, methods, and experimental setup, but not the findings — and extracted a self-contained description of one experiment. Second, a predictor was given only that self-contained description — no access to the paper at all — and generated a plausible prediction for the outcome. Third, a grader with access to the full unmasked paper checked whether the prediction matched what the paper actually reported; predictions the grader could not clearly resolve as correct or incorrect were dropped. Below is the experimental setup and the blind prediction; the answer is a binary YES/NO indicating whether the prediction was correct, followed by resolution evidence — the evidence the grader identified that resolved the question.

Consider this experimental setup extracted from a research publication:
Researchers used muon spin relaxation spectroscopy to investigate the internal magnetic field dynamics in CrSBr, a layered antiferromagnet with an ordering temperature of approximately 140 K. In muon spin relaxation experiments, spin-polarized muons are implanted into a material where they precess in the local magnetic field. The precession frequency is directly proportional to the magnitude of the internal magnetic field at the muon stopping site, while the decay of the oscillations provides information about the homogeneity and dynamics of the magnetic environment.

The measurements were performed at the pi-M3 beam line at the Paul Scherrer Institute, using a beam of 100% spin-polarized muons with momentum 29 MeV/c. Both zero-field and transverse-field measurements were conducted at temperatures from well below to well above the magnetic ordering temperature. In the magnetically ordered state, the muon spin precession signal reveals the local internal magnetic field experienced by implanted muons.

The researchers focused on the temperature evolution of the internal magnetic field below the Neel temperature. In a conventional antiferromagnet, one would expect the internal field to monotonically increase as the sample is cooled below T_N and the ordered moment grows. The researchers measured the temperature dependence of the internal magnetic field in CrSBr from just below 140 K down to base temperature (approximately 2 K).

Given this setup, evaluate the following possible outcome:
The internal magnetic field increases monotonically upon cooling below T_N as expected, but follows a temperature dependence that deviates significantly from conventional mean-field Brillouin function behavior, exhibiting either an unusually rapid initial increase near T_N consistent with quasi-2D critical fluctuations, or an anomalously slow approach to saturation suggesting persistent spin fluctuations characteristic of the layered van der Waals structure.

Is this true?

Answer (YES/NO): NO